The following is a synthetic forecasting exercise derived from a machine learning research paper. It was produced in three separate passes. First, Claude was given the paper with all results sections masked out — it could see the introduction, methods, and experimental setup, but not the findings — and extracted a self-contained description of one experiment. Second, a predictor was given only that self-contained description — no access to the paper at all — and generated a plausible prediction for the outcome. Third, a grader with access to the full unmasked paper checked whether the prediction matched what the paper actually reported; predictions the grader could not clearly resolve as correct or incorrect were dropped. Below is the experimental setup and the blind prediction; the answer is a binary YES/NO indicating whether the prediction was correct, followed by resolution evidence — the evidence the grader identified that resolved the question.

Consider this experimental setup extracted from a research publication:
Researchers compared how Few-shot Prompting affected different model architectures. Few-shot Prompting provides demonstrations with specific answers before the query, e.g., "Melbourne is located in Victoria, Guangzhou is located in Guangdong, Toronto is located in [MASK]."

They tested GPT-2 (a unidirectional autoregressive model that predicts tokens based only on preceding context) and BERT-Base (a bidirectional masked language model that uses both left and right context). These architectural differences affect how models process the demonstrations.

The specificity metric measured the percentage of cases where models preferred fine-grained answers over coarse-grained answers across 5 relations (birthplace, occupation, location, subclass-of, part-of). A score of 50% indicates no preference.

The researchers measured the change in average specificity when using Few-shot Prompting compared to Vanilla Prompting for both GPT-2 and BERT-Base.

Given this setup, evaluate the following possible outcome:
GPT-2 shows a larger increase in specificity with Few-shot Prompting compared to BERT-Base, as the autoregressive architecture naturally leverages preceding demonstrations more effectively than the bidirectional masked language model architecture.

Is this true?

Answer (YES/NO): YES